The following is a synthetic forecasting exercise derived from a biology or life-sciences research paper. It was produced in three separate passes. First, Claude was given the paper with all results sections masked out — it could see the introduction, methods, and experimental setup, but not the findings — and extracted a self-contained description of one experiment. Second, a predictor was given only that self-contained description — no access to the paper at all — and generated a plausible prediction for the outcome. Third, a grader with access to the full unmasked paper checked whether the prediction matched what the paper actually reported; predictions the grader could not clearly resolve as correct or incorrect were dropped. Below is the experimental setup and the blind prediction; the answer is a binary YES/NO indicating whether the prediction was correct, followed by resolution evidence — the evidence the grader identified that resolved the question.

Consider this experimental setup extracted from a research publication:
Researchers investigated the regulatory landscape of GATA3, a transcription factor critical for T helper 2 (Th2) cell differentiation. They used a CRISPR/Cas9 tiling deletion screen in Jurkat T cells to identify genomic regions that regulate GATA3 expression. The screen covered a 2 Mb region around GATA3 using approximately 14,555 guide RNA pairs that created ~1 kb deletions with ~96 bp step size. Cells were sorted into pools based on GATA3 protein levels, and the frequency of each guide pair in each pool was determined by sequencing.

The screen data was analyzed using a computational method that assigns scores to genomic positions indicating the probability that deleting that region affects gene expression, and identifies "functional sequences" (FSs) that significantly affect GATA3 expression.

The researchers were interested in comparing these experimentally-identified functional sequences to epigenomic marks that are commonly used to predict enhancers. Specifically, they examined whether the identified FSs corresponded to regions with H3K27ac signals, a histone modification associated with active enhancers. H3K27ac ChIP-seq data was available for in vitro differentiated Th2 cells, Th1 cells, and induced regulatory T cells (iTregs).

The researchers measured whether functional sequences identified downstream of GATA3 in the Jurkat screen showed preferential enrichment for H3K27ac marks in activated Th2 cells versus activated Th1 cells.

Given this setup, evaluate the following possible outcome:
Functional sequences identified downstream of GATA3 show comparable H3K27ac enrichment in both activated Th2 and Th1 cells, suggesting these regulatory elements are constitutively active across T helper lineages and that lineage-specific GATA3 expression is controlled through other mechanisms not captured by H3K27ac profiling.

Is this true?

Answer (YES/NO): NO